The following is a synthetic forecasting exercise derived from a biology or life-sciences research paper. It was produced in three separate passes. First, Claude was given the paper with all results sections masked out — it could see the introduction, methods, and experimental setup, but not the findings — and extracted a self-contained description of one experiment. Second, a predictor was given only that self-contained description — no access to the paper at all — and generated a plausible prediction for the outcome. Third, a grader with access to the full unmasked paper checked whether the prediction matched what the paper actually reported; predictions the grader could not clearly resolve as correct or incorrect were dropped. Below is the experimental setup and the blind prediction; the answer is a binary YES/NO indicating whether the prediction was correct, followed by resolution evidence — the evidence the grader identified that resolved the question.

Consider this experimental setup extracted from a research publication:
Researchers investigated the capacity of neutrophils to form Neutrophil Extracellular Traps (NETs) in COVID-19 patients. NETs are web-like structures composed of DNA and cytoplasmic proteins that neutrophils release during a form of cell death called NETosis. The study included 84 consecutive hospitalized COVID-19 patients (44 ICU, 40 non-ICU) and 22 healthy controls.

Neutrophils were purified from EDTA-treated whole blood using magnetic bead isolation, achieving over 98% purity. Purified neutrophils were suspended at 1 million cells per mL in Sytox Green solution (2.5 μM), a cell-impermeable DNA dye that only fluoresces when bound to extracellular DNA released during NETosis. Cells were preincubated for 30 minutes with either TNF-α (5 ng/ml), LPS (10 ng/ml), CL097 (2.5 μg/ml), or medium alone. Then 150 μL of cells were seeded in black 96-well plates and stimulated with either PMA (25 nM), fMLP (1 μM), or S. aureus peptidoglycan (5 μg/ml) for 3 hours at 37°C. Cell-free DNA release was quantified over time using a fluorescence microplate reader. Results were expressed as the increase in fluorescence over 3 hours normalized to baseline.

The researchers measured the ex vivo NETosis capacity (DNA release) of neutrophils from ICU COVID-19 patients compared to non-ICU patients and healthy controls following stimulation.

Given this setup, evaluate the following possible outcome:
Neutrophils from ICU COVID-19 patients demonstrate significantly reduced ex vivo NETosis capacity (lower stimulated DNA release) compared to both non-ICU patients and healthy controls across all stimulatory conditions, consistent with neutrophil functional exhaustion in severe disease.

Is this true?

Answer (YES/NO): NO